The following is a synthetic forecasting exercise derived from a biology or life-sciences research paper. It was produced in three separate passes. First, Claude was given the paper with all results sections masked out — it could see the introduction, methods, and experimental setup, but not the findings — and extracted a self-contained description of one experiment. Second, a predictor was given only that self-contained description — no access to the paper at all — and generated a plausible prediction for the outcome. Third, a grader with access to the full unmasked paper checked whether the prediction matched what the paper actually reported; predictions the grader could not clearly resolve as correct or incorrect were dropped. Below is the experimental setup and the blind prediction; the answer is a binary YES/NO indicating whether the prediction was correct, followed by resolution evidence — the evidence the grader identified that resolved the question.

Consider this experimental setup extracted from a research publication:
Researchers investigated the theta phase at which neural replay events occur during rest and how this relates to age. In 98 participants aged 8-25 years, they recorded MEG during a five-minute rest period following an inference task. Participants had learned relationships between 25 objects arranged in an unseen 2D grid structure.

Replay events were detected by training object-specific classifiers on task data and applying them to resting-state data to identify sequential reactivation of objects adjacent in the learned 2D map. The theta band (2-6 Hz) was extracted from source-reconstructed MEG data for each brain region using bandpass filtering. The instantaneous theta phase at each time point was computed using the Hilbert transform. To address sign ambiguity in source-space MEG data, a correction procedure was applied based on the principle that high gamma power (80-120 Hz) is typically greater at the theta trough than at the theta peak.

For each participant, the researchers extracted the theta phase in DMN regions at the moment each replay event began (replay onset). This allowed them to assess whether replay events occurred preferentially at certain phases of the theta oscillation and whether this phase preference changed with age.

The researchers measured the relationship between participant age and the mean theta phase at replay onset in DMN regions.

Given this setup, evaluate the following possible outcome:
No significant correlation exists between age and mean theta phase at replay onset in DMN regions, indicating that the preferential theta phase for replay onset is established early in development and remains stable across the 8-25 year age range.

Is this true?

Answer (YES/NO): NO